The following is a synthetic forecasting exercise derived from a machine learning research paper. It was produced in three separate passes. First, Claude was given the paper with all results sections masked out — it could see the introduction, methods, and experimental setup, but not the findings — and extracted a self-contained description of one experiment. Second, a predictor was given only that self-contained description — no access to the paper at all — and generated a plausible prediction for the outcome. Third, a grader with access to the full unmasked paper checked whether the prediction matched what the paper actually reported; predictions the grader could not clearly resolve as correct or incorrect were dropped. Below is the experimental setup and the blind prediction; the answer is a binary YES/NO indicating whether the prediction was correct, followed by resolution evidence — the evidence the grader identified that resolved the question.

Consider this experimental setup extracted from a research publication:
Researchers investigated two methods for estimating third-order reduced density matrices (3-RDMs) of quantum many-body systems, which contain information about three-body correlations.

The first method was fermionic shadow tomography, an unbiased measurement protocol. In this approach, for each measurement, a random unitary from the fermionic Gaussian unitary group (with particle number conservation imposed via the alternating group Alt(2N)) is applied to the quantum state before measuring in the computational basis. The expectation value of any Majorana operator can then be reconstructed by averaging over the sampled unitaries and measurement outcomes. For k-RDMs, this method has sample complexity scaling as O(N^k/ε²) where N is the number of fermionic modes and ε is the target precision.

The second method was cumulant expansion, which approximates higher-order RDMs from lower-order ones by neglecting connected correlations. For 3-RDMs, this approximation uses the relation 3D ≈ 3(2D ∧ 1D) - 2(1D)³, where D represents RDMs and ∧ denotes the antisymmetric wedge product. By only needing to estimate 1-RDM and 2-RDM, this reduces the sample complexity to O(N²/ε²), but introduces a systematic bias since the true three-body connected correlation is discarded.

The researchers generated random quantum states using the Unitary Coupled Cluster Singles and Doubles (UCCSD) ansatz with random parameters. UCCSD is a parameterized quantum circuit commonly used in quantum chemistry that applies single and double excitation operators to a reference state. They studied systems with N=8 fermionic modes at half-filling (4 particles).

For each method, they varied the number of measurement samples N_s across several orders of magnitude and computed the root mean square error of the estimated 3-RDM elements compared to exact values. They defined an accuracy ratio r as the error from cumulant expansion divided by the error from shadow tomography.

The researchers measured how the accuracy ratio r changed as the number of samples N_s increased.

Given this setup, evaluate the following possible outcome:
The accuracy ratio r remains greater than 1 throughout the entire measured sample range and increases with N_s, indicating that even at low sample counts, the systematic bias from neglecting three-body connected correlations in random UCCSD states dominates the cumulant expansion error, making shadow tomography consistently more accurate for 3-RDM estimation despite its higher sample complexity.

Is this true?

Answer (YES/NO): NO